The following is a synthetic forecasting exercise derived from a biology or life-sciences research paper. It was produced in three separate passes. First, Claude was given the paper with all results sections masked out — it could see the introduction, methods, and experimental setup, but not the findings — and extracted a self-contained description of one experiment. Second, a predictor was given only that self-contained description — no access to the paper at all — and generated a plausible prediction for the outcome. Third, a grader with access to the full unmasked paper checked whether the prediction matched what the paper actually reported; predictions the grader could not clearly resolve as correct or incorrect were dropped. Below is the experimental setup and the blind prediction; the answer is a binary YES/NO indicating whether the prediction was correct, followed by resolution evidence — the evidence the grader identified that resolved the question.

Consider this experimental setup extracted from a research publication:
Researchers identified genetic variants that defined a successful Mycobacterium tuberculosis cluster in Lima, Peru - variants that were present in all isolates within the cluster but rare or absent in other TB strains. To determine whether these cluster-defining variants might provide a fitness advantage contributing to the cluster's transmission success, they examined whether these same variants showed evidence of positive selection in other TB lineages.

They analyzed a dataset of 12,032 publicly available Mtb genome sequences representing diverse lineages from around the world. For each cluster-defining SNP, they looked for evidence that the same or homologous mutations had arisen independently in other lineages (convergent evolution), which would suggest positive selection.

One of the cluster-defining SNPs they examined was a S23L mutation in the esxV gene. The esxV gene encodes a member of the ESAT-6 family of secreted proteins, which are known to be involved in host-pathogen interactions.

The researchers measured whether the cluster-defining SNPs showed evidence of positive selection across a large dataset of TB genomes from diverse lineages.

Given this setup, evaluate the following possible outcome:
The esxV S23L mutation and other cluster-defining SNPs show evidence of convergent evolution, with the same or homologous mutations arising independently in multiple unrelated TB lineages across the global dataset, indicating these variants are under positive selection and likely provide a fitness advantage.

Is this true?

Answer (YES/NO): YES